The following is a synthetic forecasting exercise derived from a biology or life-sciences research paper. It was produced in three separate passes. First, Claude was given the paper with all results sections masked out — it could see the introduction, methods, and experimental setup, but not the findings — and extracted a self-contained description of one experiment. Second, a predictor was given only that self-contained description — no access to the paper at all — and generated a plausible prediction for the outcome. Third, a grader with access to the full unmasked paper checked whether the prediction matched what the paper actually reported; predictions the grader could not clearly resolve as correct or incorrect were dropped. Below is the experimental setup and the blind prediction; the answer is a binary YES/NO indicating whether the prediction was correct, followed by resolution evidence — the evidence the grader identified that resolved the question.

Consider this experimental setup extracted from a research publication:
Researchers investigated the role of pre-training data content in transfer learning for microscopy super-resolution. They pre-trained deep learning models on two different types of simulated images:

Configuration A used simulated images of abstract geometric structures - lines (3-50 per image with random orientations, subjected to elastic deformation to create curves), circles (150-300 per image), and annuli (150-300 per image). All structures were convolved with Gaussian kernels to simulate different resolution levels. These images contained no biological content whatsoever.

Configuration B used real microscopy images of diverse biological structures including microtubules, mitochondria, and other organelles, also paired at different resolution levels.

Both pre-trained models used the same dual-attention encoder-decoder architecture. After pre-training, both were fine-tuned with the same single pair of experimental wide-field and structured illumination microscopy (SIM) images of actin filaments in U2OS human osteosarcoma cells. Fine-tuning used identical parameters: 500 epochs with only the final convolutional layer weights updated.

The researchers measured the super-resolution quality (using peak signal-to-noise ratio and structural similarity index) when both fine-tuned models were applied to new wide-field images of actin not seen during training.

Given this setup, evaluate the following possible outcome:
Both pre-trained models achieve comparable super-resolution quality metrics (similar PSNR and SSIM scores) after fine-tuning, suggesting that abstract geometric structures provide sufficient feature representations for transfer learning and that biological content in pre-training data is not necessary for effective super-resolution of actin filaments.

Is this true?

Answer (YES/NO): YES